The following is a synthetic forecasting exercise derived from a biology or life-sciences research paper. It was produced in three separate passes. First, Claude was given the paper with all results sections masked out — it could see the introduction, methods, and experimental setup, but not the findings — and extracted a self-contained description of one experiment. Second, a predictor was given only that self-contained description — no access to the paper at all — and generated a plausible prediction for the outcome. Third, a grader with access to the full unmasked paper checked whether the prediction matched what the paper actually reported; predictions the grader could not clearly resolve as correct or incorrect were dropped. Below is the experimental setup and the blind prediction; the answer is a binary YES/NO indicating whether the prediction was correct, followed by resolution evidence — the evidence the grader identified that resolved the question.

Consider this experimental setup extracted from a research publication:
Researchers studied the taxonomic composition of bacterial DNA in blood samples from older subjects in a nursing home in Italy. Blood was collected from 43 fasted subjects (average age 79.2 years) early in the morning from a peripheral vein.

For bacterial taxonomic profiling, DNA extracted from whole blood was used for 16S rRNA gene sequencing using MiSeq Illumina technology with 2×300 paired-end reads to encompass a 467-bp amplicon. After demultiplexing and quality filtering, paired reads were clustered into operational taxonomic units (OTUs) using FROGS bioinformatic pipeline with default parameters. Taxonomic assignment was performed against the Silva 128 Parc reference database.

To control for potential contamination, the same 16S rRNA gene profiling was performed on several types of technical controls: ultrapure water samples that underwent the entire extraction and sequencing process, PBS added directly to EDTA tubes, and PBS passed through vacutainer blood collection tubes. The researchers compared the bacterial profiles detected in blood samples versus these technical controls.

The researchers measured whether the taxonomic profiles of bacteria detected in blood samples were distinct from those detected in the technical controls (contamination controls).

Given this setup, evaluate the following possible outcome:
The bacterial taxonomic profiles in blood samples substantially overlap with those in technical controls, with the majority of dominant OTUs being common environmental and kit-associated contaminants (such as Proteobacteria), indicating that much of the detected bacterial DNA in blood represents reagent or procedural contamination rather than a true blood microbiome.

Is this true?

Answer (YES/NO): NO